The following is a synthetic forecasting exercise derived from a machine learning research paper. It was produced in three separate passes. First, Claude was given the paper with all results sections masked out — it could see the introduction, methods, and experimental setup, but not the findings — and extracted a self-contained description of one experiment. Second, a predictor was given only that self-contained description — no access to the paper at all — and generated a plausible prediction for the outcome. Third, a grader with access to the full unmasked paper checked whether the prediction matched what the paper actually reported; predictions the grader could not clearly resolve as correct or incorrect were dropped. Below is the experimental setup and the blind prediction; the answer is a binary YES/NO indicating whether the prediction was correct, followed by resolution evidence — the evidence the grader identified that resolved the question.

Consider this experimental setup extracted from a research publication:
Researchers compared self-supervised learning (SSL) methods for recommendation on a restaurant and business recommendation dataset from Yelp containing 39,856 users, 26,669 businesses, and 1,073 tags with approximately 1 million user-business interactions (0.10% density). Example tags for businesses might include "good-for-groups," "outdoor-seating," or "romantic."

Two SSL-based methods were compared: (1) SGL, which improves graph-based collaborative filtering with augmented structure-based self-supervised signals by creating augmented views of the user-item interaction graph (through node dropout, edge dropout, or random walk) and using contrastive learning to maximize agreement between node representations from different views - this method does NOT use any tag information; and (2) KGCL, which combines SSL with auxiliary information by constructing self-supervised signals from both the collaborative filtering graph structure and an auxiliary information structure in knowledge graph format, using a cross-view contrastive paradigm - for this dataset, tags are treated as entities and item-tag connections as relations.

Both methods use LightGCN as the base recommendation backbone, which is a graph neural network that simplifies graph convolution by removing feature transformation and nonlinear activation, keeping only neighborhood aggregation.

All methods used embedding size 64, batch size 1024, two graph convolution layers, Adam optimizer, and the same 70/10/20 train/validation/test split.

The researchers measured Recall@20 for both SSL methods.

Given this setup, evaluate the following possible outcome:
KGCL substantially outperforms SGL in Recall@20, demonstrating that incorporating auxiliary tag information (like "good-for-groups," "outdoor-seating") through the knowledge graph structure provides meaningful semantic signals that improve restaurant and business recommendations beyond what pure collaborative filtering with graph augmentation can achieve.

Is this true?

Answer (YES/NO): NO